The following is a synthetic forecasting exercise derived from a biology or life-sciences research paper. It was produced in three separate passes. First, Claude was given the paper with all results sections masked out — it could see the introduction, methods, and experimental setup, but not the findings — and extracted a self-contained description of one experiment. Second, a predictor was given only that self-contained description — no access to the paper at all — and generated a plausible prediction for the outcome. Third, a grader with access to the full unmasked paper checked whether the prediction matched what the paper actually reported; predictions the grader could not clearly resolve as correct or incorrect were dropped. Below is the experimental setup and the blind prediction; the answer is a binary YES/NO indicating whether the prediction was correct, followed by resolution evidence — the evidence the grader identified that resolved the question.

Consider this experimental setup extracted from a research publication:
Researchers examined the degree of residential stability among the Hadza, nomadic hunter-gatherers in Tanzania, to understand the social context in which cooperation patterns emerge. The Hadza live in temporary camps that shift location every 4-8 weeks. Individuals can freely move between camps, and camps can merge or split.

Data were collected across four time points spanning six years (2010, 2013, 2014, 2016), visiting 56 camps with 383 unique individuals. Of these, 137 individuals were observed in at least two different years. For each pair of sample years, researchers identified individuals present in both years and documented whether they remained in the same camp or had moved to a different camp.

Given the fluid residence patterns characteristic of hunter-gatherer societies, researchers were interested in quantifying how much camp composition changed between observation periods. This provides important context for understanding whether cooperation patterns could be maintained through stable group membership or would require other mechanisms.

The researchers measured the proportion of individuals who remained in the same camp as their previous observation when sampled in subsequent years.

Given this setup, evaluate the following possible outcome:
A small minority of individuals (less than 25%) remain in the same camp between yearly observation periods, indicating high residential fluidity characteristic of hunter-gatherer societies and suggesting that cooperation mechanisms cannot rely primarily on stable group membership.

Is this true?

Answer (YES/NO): YES